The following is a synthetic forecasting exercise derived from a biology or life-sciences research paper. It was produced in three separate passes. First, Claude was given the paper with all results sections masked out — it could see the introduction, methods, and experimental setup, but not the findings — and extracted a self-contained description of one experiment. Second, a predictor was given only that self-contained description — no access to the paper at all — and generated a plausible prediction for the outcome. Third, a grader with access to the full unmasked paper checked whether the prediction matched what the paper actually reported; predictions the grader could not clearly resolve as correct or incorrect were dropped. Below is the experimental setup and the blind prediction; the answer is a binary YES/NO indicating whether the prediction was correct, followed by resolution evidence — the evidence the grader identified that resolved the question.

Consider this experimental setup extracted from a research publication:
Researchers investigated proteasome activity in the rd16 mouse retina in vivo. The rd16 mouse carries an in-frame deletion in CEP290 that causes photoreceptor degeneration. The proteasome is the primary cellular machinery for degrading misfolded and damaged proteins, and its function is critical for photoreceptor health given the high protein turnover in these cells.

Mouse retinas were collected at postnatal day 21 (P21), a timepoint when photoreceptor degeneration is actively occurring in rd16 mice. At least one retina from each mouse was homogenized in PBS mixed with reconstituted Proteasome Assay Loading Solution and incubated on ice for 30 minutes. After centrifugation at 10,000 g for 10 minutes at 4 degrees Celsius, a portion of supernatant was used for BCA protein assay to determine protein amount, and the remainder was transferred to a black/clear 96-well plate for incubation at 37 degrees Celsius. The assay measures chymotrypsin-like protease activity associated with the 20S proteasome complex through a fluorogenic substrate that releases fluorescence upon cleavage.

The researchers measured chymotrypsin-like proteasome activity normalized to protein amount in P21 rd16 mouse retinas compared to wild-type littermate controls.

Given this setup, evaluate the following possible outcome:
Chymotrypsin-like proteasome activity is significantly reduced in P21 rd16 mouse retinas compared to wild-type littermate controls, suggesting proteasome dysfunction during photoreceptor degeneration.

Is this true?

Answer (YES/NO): NO